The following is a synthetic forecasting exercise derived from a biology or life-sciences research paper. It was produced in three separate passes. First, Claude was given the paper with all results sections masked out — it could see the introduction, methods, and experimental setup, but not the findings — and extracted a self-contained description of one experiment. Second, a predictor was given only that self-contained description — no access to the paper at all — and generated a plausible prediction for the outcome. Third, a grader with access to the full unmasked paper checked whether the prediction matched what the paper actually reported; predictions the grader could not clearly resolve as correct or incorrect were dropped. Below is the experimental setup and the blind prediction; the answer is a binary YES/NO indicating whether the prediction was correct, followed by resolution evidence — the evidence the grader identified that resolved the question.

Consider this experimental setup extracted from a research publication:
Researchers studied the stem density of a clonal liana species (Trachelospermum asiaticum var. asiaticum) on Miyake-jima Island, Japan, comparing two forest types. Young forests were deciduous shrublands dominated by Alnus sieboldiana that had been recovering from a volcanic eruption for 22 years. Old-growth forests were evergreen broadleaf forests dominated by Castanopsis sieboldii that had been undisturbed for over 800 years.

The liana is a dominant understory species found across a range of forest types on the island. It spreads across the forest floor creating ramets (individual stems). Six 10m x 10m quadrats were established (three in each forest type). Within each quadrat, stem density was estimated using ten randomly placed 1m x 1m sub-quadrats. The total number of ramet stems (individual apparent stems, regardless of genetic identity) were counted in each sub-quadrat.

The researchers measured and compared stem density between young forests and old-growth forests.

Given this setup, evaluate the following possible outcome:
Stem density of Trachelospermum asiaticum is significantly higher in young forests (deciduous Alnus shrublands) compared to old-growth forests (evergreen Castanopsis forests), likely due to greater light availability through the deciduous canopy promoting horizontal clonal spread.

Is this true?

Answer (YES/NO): NO